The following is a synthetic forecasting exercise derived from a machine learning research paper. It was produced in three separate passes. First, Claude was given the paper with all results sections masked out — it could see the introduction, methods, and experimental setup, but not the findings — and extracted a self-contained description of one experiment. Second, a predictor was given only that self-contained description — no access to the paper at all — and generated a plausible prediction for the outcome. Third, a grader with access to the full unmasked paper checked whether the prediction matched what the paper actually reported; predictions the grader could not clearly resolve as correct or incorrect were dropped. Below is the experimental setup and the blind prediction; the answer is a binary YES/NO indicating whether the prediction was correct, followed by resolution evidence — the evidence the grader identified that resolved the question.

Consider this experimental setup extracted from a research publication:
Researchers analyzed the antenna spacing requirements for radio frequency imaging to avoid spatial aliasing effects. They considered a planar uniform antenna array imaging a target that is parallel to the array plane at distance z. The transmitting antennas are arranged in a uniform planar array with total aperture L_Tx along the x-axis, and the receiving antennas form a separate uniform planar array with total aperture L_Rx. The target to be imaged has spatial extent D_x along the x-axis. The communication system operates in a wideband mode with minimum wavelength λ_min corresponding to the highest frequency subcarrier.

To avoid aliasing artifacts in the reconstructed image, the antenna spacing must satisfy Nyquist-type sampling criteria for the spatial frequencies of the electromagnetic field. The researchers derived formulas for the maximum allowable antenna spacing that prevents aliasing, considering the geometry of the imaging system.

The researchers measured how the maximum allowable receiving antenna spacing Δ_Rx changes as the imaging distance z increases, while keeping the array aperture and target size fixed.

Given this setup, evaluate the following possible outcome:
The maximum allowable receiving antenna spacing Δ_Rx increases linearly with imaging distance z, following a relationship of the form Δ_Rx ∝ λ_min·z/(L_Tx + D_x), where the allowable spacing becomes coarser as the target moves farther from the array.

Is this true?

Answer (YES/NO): NO